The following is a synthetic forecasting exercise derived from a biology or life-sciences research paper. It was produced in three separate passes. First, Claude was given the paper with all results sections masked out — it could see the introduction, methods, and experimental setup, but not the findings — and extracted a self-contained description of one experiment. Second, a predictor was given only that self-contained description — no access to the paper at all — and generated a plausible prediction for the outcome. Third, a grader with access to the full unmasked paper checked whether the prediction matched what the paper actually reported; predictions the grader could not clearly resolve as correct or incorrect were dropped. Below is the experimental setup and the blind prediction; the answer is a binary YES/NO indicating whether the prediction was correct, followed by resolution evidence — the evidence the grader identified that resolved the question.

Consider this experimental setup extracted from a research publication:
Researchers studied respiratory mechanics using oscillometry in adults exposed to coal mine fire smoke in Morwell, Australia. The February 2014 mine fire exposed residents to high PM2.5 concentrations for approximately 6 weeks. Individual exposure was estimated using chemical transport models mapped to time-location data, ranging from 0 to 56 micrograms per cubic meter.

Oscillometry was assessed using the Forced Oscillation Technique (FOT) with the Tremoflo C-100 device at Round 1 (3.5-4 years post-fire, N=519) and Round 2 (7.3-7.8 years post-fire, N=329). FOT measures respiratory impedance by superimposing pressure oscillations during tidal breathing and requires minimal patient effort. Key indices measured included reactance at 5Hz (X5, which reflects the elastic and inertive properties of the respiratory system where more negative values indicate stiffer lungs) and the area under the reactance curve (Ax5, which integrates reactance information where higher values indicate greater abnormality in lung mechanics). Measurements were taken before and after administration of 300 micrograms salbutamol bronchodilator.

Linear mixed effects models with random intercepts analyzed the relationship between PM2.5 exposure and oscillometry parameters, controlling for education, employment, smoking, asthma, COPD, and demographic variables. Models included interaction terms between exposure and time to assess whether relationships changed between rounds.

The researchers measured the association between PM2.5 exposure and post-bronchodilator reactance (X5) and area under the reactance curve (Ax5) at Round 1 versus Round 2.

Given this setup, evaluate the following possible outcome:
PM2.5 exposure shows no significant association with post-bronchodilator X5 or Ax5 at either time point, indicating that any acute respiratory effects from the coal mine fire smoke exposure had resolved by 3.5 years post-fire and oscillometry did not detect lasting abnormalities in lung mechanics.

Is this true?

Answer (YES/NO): NO